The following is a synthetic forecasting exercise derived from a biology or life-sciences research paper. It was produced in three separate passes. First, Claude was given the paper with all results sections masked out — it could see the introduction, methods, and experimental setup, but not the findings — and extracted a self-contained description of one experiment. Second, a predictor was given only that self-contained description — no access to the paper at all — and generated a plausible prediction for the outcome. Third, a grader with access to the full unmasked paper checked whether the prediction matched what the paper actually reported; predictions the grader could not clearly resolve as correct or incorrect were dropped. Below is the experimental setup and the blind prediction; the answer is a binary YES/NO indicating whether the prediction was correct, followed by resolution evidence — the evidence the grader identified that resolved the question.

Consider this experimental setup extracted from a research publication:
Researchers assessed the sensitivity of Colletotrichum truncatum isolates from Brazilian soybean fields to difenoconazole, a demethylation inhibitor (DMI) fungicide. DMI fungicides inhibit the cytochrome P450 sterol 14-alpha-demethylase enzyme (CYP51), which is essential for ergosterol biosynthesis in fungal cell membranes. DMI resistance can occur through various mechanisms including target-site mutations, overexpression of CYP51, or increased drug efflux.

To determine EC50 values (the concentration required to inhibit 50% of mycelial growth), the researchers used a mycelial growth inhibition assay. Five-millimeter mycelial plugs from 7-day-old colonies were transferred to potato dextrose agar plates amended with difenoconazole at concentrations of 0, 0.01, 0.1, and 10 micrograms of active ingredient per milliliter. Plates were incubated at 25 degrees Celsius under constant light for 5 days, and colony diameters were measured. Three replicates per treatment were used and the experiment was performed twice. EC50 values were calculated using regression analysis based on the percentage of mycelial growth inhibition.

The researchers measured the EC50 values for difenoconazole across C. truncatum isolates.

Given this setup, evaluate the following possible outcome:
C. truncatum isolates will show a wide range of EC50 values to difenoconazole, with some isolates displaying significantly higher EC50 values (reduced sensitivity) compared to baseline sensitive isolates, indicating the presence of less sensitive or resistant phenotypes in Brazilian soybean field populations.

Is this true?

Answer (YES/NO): NO